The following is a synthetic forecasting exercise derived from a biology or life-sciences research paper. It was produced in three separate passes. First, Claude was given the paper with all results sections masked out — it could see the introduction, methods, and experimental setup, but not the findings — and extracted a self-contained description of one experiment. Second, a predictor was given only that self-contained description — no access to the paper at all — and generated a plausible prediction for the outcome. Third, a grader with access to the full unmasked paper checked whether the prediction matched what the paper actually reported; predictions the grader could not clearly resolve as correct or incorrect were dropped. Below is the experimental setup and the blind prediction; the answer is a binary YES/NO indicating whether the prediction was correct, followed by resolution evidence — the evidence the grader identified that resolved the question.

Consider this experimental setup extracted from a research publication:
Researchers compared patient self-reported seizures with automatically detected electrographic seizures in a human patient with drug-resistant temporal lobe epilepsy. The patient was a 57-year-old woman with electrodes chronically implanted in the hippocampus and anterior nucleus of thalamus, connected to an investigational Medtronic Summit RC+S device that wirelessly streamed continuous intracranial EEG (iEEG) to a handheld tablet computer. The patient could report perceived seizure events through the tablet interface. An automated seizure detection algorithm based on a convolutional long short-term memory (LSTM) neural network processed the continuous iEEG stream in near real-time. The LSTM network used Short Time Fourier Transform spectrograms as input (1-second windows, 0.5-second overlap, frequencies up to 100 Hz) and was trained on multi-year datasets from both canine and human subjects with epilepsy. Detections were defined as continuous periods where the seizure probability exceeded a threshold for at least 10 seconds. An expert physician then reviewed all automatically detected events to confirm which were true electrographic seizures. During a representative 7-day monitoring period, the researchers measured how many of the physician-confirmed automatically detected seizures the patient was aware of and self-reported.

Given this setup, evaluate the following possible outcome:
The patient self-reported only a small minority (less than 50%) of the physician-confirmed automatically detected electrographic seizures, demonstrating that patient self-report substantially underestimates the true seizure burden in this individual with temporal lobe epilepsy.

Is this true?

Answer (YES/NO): YES